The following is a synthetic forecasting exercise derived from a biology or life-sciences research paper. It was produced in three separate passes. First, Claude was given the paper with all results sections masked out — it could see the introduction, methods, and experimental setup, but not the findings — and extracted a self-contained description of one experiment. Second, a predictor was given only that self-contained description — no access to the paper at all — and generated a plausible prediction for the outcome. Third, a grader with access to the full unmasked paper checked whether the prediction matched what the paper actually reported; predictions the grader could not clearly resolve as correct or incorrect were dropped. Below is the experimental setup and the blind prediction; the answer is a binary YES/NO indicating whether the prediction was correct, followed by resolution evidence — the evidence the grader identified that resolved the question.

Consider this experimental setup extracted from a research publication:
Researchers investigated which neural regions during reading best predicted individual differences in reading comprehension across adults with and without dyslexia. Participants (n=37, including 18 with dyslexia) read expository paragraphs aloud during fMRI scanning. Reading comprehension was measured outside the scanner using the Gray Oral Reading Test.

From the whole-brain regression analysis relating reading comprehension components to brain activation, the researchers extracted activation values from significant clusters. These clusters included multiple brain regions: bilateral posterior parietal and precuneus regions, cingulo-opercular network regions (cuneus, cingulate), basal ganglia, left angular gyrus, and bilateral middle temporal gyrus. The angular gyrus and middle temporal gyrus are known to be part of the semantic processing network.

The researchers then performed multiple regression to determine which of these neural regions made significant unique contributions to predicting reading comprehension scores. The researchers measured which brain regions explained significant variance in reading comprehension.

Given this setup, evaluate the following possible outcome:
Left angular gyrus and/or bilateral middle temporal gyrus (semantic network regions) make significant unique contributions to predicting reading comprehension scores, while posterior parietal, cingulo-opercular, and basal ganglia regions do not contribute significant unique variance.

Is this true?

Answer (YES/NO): YES